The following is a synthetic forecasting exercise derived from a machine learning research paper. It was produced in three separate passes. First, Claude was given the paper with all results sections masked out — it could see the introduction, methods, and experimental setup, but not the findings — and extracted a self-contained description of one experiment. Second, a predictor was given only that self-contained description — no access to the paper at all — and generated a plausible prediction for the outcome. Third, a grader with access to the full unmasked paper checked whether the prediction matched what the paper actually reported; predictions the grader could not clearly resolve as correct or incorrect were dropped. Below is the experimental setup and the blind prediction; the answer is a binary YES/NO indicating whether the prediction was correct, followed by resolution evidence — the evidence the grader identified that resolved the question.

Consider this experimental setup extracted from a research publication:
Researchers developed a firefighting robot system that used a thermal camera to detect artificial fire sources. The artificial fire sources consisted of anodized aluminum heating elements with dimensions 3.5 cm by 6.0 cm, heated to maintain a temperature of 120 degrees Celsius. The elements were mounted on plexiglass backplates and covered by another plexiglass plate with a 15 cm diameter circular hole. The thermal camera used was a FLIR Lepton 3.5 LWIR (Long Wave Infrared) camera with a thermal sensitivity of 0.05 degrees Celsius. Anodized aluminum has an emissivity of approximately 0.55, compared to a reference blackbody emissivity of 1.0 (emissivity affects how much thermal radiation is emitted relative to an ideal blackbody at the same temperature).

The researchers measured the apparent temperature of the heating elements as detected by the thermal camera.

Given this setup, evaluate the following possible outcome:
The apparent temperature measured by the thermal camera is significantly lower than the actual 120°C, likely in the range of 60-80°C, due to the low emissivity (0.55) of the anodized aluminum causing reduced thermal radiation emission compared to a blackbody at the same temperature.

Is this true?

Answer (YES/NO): YES